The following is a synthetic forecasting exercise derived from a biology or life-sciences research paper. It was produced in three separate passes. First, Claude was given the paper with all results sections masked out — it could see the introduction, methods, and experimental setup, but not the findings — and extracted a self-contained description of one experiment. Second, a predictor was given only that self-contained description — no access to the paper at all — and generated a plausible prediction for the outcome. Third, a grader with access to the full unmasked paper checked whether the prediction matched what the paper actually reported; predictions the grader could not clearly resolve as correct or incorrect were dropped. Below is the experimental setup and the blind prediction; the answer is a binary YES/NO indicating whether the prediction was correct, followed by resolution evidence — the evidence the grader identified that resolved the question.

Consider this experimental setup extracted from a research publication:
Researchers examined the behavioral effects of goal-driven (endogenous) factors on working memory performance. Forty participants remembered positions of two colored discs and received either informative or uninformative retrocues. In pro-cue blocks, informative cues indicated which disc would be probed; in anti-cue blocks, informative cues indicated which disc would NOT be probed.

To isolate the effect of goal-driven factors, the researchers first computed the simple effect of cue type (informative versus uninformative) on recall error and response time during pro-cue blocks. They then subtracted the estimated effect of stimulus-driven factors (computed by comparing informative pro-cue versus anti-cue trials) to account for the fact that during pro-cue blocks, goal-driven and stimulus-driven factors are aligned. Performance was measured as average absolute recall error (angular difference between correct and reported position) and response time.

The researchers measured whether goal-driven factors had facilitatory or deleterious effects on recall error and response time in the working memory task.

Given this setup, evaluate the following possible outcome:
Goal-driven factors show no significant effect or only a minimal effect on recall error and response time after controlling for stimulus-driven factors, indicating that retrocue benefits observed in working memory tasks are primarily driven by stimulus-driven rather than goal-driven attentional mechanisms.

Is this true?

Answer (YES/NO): NO